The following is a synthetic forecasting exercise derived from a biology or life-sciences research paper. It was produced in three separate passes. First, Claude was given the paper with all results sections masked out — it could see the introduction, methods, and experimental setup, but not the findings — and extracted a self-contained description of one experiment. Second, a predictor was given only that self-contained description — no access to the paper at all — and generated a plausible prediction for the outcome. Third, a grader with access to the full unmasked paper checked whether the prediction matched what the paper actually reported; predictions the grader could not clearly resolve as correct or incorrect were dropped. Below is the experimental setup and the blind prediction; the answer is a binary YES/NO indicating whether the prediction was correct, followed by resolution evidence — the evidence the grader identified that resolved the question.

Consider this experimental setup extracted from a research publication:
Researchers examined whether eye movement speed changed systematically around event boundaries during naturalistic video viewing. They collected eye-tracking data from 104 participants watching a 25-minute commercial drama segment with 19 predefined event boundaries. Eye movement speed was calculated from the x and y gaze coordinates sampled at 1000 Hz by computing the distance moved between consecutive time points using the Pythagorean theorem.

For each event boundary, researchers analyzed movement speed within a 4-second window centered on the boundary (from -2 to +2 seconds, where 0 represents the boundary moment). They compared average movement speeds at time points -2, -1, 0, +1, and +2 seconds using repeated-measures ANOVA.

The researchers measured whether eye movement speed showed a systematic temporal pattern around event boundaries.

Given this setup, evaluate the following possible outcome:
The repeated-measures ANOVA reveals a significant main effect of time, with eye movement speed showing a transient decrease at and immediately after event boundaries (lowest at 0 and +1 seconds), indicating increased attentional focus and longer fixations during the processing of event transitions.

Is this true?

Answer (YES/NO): NO